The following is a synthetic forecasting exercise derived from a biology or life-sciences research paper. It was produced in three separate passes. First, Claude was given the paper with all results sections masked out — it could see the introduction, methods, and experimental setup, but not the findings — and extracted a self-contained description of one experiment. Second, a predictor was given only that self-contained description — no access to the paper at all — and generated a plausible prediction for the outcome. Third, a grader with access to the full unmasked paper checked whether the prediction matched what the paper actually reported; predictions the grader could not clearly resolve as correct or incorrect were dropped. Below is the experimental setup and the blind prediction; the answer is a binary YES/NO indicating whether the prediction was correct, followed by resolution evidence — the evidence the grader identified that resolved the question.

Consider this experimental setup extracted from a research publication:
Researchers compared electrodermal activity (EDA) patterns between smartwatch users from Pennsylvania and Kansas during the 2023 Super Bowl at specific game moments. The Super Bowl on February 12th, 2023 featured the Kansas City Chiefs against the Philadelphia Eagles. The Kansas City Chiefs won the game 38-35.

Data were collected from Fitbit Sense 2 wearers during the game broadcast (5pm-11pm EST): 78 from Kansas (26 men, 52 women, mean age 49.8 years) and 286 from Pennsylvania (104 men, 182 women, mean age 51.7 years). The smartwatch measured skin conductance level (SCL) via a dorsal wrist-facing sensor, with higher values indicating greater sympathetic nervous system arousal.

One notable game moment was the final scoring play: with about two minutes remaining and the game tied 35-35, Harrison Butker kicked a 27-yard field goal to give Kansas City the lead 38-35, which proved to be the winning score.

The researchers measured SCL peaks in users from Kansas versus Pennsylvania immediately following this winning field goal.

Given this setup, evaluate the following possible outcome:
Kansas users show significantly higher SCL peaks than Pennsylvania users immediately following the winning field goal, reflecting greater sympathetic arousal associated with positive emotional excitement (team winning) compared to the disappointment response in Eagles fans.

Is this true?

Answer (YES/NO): YES